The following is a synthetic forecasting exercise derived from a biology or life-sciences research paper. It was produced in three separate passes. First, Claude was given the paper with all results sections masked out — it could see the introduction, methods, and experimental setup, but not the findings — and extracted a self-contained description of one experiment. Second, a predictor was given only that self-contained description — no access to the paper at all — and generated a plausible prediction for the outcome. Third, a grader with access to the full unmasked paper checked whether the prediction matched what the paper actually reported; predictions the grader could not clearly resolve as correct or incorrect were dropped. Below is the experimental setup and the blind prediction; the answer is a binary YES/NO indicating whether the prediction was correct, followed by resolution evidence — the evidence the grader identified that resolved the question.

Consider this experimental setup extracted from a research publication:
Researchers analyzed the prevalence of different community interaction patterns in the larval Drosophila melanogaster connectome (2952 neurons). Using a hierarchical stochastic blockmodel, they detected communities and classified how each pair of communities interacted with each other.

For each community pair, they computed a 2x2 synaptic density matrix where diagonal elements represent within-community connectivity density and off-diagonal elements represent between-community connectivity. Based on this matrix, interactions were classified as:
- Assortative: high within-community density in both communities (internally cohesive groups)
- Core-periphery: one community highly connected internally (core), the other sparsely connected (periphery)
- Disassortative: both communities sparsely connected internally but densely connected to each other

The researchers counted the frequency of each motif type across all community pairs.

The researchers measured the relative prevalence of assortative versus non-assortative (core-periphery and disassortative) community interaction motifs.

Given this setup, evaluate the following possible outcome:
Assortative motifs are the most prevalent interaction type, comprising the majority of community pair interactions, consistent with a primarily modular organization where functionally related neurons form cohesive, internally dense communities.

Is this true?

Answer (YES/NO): YES